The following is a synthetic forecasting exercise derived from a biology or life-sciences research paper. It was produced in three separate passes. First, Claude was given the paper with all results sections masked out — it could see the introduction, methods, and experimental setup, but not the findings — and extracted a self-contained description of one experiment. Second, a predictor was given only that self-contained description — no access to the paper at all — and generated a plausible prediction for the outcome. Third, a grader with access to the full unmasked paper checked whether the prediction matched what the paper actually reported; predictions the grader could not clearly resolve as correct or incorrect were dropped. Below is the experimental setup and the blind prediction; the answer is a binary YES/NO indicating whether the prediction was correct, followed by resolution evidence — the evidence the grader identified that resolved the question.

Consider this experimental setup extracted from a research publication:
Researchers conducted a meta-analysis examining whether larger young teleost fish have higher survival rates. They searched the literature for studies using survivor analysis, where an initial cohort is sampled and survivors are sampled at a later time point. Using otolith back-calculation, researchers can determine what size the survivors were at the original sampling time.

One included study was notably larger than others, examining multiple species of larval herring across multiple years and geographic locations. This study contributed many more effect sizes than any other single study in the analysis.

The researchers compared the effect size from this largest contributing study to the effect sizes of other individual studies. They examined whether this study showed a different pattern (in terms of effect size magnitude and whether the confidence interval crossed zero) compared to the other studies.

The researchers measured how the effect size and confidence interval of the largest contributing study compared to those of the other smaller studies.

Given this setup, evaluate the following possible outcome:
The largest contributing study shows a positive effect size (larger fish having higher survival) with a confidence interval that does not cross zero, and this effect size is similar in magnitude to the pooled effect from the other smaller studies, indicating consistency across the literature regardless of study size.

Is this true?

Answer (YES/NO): NO